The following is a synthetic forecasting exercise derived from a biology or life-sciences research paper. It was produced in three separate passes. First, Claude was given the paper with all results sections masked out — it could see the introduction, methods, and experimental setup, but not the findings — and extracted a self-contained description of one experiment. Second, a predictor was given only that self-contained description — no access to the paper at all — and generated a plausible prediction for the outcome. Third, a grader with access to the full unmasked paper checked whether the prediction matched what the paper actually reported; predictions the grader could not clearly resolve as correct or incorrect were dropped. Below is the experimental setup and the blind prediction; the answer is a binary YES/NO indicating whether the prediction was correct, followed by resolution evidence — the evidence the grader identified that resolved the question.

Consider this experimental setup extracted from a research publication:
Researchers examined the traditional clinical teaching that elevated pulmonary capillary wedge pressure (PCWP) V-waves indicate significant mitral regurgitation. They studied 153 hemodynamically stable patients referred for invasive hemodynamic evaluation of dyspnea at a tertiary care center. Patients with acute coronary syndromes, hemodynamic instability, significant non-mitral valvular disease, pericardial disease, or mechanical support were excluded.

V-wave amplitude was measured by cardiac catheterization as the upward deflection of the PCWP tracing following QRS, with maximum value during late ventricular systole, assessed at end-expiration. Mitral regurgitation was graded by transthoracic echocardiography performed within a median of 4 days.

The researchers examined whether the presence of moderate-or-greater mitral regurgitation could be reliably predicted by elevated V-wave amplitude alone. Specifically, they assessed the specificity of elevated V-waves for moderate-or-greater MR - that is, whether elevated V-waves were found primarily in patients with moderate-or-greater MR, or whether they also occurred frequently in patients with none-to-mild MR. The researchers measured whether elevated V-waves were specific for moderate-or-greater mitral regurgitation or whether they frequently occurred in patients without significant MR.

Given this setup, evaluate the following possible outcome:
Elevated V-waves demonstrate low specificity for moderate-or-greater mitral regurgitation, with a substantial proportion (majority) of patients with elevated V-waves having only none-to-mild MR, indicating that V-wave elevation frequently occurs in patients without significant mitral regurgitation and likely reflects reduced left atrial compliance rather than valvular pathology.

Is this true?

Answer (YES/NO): YES